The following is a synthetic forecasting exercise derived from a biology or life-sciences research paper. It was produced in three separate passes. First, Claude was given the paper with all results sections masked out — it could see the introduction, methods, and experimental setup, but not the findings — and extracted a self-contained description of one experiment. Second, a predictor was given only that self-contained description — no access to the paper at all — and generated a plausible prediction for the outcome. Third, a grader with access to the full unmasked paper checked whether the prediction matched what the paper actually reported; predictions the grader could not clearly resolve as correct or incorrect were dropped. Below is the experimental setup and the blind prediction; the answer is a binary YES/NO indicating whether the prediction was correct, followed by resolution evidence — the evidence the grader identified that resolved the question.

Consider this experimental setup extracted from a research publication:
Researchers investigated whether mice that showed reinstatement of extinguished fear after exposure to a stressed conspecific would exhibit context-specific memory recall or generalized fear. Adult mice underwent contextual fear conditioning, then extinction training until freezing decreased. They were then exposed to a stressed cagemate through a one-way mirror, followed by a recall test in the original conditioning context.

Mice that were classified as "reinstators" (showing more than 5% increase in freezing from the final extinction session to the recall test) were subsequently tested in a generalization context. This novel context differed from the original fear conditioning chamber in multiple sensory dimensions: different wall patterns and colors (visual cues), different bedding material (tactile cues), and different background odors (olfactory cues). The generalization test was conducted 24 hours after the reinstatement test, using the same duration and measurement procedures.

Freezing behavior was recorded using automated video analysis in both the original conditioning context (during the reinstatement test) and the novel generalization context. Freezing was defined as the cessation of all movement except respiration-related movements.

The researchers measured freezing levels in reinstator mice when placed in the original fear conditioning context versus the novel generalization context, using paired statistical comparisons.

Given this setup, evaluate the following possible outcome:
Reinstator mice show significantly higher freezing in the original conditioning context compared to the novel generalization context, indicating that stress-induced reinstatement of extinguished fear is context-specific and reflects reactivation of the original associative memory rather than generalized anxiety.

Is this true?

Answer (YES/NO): YES